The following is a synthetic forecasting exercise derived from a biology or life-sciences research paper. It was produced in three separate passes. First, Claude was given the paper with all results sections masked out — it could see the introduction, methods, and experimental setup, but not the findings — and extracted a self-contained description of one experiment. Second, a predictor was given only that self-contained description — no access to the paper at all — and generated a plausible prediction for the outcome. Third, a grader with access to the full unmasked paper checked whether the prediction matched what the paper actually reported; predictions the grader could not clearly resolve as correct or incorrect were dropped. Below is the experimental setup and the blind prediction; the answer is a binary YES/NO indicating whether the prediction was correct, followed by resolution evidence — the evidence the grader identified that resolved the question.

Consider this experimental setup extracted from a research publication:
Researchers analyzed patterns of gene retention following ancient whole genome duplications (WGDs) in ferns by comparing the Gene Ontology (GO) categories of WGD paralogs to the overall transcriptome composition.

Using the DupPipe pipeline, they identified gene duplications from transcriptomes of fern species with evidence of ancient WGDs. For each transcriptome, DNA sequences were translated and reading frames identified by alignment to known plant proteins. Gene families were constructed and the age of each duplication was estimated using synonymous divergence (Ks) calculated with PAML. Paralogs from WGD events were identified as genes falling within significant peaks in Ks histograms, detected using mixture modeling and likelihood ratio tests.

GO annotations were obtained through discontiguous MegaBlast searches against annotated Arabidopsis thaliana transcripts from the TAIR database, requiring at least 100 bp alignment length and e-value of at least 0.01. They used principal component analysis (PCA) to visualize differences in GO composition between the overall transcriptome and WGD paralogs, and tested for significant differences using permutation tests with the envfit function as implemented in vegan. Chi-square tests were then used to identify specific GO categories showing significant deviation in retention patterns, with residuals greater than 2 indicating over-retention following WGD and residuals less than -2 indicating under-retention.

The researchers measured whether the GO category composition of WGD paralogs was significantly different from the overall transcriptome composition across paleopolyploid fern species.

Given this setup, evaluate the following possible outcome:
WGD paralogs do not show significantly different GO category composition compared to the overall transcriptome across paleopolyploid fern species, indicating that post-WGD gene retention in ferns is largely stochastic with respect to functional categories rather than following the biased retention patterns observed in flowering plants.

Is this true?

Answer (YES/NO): NO